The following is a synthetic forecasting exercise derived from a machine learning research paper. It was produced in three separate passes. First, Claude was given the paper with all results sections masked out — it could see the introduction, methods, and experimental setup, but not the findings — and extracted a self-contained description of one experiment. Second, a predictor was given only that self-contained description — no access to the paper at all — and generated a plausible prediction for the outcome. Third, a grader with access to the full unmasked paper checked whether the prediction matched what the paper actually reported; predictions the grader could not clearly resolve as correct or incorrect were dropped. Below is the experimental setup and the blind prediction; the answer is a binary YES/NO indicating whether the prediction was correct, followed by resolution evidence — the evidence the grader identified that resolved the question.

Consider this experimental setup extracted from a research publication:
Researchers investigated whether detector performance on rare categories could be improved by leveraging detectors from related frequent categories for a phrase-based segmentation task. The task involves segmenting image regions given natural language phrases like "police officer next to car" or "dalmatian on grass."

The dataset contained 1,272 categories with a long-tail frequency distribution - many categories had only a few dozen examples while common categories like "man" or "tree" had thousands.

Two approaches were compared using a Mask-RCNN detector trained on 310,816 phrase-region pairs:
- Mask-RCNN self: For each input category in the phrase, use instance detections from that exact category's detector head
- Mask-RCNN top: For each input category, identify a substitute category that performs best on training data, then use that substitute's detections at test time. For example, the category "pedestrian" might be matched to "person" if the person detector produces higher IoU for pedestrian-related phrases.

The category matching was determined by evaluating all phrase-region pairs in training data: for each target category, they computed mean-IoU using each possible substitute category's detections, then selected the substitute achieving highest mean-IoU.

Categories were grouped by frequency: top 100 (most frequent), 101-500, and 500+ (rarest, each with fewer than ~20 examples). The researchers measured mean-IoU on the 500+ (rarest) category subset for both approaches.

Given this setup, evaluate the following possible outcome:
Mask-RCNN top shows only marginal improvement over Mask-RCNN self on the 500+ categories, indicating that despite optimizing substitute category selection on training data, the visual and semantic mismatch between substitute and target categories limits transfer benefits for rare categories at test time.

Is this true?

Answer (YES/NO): NO